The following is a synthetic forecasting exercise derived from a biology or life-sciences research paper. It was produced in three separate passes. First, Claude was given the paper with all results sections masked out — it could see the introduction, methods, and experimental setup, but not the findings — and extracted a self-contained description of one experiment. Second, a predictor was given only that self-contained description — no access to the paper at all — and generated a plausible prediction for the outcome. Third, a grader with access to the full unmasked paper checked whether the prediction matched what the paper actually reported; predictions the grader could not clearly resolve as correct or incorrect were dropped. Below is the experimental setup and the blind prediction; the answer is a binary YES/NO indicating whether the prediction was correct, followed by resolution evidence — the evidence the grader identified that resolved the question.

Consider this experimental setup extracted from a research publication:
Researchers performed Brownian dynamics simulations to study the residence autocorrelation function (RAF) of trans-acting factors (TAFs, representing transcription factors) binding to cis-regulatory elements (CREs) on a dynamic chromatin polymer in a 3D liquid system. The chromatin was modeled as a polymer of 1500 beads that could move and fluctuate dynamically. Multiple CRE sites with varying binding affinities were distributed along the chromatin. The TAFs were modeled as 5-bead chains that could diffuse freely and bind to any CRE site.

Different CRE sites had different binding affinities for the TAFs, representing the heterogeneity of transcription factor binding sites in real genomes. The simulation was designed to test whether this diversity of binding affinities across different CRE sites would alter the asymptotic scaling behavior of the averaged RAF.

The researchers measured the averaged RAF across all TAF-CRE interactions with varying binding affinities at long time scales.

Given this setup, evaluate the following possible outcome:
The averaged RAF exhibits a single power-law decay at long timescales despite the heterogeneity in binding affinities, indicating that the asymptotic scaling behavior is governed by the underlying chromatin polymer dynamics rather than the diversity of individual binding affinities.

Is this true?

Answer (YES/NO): YES